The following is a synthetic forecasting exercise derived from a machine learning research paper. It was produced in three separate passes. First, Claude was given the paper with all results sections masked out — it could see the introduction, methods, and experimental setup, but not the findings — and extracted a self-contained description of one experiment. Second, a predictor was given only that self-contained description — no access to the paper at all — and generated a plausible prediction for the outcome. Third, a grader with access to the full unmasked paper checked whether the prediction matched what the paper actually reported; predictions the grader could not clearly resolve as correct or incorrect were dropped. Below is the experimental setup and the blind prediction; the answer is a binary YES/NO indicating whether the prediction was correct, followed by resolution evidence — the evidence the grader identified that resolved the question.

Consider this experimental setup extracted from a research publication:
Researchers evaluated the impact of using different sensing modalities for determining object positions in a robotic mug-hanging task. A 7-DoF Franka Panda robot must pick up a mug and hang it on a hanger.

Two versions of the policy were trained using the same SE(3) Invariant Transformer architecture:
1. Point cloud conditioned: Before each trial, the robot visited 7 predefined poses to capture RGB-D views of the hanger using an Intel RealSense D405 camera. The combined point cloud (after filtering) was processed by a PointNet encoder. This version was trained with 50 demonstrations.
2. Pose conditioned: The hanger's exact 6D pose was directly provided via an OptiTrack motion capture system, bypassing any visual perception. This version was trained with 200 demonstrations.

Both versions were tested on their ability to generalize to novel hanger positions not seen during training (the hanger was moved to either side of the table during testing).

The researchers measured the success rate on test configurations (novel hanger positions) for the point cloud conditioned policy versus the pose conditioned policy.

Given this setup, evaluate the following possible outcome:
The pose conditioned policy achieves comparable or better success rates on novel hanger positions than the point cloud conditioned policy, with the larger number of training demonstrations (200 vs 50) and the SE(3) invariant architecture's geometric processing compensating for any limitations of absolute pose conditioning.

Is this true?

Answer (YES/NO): YES